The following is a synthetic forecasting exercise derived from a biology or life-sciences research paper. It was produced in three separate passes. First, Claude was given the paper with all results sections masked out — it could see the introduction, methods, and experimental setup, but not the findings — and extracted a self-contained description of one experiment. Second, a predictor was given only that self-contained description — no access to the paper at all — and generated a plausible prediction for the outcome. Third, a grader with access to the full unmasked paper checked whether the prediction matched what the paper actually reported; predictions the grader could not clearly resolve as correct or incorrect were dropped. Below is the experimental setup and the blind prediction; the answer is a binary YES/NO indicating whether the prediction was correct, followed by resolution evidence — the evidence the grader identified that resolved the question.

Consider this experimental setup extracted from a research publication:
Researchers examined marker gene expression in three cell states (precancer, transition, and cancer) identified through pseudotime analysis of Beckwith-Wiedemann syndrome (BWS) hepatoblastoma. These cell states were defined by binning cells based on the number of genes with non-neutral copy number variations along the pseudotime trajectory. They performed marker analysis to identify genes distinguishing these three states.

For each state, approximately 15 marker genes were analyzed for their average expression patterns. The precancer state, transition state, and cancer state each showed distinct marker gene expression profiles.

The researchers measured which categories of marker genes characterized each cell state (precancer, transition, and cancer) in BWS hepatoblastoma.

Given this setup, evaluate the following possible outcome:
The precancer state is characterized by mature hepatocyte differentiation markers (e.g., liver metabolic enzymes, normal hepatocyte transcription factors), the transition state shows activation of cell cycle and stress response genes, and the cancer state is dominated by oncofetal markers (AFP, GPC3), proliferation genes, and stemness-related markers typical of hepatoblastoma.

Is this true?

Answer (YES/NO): NO